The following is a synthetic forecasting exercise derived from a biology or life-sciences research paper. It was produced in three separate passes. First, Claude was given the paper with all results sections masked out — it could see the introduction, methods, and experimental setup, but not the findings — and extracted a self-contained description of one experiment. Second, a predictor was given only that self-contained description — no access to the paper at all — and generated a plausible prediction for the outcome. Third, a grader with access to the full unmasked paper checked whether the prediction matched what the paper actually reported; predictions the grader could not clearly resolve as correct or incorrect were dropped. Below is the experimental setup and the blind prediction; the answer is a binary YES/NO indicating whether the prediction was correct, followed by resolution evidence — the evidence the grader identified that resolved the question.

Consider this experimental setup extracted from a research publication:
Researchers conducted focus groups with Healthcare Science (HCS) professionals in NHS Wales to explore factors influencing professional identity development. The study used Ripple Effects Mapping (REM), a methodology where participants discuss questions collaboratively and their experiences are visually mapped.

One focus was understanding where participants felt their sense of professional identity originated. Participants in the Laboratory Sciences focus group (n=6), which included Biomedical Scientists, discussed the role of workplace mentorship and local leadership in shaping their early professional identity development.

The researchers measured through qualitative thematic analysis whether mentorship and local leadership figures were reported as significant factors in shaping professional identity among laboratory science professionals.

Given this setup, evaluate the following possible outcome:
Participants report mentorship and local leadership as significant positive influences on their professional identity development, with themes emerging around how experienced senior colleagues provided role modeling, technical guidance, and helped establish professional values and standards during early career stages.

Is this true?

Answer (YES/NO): YES